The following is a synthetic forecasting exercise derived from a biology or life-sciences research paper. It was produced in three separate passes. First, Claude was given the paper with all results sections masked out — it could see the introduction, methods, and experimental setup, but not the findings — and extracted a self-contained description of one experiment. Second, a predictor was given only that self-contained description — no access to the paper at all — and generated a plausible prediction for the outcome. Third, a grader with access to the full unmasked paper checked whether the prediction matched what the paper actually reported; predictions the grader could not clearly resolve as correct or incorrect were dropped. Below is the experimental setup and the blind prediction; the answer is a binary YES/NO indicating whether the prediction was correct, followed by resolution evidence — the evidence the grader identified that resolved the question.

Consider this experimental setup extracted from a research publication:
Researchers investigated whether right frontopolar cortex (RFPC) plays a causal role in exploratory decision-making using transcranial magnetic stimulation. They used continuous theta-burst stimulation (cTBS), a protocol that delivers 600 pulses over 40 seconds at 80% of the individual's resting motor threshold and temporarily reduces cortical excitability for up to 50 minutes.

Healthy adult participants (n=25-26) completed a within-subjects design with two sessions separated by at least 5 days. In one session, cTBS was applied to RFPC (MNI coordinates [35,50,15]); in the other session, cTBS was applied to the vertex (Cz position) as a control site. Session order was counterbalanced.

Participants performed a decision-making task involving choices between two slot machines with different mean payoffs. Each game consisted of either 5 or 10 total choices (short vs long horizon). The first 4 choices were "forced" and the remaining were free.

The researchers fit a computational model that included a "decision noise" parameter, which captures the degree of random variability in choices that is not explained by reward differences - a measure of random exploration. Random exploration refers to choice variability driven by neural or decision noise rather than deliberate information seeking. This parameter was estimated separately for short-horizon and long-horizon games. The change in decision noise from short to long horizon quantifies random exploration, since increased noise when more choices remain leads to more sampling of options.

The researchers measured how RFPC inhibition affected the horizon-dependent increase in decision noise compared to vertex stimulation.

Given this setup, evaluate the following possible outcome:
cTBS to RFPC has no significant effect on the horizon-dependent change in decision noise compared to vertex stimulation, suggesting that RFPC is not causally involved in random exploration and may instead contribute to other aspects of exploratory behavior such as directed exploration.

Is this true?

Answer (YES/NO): YES